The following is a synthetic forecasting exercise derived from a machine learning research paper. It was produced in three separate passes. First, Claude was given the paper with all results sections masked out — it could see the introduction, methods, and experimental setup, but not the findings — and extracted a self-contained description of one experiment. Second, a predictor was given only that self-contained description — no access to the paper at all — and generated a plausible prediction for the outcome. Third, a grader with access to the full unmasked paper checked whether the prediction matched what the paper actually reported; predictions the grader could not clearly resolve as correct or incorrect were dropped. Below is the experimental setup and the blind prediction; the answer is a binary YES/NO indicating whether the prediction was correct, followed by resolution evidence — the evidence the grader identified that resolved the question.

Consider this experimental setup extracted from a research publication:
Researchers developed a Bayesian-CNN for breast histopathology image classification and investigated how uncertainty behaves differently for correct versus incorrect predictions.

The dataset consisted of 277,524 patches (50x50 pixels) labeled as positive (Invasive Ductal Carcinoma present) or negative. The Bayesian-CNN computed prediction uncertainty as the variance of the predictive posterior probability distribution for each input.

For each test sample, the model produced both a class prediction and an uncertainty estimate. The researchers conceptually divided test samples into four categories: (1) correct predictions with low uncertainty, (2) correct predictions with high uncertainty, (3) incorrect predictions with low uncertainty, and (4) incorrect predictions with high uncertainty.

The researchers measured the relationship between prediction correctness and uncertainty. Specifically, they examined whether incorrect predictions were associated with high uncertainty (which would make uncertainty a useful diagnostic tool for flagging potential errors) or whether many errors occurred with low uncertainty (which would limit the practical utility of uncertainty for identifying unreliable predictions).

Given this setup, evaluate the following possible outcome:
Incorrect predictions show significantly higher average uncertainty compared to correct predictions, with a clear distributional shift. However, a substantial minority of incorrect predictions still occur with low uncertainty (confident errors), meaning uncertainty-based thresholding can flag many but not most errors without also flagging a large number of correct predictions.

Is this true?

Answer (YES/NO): NO